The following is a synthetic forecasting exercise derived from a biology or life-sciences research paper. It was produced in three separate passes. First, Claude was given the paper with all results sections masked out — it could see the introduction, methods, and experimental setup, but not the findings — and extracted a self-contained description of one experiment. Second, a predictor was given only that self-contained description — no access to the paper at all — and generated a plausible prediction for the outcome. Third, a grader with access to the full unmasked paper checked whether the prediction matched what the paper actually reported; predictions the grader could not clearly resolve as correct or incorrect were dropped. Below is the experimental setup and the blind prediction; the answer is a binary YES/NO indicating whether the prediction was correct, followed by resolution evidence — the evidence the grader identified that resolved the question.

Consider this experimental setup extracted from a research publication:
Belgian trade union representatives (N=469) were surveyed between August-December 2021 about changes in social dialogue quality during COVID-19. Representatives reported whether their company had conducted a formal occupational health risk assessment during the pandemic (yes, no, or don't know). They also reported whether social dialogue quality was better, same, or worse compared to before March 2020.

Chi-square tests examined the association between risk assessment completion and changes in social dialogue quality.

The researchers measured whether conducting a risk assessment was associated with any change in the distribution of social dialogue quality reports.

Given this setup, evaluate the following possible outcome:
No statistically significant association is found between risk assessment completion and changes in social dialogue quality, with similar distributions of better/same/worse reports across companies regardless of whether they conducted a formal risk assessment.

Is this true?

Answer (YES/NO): NO